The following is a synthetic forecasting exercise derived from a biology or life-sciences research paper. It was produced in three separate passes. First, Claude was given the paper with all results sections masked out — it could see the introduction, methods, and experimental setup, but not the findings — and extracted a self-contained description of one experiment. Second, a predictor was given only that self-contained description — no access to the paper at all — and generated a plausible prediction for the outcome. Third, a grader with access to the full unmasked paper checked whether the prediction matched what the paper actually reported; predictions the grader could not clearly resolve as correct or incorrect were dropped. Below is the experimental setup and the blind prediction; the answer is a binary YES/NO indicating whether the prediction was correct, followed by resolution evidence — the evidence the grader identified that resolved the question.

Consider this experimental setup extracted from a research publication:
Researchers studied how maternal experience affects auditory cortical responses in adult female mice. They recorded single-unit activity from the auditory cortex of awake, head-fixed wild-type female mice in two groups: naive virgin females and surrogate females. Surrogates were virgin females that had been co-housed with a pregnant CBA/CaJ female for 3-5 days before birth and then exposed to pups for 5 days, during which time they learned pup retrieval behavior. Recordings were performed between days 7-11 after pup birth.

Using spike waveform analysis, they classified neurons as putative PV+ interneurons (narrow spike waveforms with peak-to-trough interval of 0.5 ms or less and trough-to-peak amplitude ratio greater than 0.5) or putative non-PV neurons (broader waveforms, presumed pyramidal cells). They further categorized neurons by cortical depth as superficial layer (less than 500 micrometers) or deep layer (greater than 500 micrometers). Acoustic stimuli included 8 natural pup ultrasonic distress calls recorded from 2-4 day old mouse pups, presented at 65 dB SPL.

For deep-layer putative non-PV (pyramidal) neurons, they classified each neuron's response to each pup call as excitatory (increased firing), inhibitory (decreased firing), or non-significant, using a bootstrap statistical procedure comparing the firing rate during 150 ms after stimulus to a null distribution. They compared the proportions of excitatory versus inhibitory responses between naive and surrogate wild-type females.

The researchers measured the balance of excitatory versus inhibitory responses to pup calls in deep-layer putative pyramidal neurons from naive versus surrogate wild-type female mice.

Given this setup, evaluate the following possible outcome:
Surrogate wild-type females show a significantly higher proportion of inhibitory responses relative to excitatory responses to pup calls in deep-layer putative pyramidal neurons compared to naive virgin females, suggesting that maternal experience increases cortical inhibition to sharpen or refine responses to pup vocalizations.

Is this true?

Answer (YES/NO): NO